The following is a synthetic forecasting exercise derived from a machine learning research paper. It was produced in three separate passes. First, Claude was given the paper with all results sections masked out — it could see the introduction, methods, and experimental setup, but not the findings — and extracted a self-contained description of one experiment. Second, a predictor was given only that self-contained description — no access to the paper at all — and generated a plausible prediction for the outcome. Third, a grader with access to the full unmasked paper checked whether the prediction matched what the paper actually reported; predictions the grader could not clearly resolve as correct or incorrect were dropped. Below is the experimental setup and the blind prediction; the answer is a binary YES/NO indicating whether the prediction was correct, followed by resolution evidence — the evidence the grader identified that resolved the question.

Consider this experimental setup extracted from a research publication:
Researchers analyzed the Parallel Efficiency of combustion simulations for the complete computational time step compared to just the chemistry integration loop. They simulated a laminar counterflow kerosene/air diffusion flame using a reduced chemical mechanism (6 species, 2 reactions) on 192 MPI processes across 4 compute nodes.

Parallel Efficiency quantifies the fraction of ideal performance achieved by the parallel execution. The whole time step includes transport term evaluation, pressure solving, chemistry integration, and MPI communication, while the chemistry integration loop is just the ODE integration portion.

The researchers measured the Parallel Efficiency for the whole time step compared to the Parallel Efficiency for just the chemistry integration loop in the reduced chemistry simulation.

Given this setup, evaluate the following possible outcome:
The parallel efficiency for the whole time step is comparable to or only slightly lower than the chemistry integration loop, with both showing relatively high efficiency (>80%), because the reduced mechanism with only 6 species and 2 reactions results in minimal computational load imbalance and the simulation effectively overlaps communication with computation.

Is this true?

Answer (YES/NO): NO